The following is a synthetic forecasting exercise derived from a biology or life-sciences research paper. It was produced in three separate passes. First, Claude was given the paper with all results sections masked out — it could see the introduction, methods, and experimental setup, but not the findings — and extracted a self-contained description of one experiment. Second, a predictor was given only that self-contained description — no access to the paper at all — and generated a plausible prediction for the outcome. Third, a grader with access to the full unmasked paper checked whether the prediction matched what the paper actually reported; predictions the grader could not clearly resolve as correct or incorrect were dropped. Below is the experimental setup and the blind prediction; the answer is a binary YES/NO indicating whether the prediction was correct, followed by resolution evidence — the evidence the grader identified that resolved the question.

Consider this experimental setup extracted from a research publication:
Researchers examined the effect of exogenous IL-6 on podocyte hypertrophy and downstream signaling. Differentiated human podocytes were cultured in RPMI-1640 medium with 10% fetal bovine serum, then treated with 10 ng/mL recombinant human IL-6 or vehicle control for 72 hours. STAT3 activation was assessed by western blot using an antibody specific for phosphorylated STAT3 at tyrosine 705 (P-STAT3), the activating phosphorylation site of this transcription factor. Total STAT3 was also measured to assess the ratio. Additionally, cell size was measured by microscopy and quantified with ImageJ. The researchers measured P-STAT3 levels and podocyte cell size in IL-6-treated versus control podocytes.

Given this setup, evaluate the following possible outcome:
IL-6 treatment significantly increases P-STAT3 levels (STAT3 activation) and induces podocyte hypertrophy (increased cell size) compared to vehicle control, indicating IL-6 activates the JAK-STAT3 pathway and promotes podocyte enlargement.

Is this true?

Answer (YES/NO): YES